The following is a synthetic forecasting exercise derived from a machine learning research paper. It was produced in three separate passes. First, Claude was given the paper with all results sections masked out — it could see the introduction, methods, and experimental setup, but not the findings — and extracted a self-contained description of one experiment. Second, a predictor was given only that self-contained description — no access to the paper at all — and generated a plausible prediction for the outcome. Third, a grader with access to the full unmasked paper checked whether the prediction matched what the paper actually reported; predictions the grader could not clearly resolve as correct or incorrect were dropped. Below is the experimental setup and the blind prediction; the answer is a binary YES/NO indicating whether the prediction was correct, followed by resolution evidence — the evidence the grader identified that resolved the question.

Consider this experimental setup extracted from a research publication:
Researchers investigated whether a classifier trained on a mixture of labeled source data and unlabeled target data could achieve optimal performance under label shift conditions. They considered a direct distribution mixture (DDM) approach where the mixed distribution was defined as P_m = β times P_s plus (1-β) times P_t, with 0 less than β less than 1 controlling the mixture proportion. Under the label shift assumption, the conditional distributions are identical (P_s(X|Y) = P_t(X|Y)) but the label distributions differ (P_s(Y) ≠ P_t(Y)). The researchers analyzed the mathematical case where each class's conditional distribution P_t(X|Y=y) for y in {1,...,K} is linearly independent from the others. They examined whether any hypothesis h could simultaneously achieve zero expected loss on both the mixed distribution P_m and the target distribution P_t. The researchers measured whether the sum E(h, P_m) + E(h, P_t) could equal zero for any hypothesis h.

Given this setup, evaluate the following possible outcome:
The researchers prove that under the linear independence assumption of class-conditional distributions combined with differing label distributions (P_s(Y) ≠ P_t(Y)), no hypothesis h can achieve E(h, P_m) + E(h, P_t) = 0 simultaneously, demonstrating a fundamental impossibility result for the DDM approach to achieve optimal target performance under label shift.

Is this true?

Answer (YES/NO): YES